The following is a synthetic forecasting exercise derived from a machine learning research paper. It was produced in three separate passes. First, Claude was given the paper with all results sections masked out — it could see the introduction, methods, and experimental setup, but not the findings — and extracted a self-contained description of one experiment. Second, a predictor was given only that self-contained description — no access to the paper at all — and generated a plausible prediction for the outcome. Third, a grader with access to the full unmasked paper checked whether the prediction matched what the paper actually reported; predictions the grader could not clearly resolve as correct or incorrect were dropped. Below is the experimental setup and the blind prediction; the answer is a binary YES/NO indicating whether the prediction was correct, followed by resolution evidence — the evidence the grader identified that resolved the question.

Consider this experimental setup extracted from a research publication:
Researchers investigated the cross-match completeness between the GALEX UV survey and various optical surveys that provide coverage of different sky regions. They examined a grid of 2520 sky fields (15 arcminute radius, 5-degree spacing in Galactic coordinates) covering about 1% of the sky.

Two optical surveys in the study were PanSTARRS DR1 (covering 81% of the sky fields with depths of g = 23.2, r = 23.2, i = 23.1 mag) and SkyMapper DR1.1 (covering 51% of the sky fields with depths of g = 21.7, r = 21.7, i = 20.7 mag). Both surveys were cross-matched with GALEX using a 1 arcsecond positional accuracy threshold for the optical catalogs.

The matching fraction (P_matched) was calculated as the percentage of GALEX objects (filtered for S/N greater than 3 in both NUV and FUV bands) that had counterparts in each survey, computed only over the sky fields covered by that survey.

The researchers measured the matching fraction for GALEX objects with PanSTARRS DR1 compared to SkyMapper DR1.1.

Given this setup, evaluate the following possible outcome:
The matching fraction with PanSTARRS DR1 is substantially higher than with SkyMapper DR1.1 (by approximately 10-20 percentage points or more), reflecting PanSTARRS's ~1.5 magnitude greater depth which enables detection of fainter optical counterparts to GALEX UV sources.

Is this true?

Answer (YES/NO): YES